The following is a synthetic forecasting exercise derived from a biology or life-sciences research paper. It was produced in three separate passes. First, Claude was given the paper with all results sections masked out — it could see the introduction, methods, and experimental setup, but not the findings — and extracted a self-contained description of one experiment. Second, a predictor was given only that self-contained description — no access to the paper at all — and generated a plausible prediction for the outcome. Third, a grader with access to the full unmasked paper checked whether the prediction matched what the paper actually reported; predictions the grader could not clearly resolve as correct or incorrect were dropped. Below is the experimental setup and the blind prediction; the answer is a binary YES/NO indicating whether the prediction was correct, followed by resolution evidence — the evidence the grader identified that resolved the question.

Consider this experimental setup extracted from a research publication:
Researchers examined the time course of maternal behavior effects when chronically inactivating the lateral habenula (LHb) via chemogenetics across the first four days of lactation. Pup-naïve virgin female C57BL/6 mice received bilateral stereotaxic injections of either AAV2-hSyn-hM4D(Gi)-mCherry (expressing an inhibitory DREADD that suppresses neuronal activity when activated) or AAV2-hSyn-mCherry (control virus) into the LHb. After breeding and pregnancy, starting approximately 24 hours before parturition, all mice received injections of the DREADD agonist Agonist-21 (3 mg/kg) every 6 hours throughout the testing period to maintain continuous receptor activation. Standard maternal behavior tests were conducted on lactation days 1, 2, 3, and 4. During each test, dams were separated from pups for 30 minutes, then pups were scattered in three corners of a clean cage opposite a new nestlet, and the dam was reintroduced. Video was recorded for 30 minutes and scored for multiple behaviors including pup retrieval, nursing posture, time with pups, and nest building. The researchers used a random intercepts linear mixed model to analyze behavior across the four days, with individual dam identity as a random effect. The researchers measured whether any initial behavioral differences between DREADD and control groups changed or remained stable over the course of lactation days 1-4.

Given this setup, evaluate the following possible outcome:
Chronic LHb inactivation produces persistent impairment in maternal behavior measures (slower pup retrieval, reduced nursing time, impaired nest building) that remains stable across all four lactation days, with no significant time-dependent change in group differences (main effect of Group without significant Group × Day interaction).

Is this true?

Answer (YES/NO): NO